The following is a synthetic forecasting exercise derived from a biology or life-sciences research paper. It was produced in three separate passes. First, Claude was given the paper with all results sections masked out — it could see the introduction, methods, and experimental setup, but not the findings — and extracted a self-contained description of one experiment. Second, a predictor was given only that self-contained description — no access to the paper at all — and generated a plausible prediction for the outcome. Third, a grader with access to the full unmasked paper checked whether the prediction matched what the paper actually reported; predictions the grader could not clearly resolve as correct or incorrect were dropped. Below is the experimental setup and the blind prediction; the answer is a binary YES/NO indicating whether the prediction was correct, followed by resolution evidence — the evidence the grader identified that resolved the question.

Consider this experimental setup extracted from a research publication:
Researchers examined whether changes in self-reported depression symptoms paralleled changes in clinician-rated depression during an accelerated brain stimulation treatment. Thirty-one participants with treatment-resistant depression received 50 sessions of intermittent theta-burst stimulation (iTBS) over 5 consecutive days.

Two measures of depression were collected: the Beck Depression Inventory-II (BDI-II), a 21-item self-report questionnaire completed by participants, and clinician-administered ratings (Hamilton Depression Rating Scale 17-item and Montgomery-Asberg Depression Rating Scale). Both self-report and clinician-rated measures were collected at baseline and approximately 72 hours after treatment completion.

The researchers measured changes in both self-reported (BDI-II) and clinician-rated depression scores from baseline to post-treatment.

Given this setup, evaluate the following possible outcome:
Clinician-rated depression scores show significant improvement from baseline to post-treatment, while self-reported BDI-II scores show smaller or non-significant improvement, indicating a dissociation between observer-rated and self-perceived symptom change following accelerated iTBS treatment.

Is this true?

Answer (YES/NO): NO